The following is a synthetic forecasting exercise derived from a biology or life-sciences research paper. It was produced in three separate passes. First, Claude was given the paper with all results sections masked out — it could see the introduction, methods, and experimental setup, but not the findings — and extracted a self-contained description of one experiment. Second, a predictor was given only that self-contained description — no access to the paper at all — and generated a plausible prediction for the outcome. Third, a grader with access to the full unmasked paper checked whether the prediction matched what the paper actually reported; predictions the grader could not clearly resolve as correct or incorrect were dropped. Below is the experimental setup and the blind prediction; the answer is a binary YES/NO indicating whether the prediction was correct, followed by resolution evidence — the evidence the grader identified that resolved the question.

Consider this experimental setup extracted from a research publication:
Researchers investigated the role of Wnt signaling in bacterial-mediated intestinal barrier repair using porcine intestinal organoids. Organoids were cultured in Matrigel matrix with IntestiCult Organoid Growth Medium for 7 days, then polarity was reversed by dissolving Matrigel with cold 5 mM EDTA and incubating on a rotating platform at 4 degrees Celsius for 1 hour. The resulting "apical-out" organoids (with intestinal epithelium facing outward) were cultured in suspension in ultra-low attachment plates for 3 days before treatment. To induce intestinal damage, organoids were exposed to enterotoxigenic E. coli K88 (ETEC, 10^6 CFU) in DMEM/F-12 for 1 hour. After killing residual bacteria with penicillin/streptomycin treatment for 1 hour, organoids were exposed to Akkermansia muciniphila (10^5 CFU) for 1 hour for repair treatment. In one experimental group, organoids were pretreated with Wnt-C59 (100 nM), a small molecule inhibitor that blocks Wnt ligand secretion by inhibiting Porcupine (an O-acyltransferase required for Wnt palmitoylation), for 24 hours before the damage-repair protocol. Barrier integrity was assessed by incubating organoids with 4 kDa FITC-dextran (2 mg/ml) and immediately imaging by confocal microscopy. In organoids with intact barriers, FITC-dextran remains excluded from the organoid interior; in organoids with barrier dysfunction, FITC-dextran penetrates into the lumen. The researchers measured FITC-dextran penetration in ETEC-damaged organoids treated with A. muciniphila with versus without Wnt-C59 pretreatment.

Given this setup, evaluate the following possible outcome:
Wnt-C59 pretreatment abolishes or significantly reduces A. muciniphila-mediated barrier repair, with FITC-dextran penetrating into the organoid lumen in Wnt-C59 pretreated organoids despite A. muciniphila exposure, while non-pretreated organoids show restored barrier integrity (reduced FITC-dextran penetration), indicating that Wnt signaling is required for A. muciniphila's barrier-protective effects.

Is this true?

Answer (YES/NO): YES